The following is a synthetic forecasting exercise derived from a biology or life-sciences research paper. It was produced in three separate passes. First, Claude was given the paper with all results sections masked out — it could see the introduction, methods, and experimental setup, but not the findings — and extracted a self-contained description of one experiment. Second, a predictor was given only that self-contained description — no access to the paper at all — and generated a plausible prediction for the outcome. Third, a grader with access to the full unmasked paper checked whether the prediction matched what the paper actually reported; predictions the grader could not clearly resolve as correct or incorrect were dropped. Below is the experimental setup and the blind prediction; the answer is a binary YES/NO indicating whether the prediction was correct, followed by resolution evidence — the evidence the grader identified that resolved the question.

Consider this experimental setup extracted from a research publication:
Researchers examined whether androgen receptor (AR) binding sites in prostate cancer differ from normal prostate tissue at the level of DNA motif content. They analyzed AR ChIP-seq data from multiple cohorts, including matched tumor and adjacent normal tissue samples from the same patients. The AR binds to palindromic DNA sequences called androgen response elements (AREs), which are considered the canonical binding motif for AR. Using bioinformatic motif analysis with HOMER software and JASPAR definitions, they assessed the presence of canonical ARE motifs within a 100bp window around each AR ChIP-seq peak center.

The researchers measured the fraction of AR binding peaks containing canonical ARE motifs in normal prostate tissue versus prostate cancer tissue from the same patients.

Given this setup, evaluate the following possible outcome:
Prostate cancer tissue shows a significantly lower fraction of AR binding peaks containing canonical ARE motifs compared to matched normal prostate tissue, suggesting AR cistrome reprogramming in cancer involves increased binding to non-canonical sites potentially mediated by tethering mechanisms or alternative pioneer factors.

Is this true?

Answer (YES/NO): YES